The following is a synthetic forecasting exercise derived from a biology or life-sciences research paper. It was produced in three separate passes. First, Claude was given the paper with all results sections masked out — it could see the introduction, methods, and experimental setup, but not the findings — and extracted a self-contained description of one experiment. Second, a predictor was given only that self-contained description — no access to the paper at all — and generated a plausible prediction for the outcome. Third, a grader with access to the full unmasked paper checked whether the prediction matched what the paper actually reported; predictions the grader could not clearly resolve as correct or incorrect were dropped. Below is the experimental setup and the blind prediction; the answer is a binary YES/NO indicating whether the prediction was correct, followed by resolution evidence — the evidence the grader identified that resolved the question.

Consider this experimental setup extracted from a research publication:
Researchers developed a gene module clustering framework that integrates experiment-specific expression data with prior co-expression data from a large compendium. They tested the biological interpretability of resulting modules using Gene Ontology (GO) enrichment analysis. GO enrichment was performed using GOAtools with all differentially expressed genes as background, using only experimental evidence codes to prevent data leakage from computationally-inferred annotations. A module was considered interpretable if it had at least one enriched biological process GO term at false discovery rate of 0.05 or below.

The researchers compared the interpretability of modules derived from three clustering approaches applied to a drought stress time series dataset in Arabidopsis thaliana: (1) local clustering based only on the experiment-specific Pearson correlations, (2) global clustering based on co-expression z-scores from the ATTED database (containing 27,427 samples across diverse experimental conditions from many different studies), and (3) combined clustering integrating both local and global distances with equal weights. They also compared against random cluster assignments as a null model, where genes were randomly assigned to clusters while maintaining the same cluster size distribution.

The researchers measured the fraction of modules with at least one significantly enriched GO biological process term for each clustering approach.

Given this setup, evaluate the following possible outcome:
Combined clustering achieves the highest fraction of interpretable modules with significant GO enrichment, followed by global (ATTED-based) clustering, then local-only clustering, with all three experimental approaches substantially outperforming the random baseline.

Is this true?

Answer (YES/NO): NO